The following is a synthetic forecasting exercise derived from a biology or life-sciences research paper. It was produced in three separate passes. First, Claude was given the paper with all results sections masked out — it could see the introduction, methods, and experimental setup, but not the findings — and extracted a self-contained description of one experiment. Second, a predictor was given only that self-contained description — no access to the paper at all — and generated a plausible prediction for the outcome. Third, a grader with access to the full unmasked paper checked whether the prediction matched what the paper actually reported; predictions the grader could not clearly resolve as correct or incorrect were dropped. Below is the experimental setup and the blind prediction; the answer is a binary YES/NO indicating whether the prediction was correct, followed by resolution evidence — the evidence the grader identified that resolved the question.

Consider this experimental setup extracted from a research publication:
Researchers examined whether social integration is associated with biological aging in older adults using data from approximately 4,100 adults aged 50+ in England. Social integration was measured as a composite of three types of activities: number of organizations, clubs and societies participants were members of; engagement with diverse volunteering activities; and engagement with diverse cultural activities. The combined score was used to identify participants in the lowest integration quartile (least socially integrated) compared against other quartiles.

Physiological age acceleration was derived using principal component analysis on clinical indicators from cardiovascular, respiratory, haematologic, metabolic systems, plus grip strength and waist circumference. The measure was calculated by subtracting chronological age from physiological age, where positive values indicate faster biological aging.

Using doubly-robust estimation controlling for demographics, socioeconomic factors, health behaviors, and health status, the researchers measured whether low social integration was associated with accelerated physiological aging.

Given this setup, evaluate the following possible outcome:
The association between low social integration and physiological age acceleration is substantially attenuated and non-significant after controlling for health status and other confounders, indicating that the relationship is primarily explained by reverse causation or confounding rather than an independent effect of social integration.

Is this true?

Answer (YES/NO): NO